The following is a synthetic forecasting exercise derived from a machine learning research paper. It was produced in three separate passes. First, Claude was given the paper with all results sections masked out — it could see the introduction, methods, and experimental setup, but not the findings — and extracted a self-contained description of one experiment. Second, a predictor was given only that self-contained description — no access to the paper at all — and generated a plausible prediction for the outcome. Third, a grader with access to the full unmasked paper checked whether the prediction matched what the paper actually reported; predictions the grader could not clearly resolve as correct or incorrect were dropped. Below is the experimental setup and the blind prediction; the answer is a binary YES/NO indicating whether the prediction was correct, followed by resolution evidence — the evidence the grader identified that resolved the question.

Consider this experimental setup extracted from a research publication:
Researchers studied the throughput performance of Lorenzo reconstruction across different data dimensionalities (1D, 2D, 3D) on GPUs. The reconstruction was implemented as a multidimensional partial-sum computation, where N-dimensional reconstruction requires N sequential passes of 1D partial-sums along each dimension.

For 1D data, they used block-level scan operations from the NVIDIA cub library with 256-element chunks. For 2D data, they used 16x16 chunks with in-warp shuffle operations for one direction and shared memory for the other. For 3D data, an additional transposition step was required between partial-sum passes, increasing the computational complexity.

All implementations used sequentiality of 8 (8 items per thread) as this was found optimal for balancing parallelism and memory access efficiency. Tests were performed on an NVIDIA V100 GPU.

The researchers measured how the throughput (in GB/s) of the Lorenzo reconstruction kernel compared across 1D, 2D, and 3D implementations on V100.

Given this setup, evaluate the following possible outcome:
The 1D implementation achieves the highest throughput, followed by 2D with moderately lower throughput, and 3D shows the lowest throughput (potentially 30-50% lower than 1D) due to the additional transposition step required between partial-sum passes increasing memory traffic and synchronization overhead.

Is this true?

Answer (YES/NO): NO